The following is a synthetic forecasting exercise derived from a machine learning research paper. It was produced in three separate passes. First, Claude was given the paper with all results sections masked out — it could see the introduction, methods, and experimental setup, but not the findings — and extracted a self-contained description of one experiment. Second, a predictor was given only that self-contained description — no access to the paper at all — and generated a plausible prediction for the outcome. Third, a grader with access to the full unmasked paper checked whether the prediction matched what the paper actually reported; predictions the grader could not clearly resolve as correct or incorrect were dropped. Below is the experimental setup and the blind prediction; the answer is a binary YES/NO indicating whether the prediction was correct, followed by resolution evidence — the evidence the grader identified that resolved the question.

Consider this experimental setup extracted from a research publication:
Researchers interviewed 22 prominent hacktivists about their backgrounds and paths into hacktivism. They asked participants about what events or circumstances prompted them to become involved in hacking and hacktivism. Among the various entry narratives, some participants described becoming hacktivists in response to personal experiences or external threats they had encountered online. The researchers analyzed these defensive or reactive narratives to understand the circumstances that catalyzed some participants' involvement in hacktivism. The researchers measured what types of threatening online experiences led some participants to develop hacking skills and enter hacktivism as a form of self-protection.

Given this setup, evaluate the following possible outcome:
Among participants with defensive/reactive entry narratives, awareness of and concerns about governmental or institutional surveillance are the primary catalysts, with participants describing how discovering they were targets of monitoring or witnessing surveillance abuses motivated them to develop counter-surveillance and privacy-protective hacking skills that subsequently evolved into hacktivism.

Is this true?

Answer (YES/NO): NO